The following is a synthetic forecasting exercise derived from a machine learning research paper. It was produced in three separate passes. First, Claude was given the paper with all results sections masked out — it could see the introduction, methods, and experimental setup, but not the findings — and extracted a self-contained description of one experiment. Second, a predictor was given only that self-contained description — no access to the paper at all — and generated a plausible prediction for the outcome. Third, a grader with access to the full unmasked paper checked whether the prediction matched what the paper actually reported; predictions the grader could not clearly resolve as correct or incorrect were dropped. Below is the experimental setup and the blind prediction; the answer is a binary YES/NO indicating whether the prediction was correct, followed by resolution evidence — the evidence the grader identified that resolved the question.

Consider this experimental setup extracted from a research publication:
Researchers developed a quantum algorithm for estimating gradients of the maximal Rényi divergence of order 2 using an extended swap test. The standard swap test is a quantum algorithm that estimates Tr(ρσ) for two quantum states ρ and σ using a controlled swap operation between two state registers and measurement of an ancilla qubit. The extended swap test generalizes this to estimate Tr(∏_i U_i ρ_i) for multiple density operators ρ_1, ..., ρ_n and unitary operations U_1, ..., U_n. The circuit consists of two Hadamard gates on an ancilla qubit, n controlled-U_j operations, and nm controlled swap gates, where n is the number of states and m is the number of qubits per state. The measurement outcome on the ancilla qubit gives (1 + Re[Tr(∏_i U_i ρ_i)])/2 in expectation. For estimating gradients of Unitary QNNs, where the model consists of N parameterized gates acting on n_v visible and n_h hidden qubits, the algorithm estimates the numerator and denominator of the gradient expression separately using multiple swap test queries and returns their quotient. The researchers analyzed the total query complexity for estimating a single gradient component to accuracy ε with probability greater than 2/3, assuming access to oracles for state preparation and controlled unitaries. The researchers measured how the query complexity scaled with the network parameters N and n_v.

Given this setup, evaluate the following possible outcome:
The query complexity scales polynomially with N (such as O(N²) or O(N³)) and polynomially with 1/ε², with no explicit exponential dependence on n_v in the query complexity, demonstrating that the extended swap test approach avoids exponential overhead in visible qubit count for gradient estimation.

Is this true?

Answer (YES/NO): NO